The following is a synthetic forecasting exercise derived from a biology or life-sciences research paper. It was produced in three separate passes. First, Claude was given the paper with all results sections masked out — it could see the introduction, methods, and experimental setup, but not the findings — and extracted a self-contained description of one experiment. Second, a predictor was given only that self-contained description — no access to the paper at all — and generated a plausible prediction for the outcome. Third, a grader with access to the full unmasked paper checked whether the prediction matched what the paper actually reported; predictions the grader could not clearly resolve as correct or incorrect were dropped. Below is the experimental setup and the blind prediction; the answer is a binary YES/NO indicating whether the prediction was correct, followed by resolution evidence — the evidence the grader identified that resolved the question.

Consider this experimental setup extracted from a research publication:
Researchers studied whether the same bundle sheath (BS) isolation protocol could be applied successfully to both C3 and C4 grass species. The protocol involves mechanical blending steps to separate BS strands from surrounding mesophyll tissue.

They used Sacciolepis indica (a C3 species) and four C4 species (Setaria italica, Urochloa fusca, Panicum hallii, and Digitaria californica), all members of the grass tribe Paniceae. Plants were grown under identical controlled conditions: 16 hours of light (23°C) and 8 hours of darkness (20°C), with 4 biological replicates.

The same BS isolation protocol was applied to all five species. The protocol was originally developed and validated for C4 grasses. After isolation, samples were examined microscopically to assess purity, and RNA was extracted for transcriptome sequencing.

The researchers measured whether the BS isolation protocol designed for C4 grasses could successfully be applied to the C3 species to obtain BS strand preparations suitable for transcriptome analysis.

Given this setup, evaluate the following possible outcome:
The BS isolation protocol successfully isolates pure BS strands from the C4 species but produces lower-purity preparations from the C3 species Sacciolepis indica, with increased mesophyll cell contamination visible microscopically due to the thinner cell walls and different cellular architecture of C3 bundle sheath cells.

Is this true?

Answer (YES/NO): NO